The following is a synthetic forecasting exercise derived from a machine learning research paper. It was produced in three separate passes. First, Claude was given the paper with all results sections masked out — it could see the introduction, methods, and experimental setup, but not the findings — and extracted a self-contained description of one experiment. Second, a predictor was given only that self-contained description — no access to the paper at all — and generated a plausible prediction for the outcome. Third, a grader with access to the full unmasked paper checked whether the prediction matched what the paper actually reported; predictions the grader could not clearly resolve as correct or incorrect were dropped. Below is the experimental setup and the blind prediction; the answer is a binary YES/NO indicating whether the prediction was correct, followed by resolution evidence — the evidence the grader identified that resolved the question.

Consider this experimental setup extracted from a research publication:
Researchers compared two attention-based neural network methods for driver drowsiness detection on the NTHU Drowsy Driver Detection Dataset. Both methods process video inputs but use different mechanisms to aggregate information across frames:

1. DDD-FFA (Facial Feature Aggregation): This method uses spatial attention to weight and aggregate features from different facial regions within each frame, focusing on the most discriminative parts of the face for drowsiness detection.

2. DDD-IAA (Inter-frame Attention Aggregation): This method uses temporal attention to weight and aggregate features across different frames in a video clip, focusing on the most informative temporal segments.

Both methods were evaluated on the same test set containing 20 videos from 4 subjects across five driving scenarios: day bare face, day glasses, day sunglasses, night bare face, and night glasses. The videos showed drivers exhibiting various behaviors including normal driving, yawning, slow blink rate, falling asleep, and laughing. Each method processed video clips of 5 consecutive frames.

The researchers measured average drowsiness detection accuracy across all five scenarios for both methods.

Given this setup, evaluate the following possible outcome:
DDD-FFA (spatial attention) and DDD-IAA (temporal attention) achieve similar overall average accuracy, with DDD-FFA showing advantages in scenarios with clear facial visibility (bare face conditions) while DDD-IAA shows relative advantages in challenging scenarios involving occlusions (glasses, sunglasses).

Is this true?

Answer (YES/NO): NO